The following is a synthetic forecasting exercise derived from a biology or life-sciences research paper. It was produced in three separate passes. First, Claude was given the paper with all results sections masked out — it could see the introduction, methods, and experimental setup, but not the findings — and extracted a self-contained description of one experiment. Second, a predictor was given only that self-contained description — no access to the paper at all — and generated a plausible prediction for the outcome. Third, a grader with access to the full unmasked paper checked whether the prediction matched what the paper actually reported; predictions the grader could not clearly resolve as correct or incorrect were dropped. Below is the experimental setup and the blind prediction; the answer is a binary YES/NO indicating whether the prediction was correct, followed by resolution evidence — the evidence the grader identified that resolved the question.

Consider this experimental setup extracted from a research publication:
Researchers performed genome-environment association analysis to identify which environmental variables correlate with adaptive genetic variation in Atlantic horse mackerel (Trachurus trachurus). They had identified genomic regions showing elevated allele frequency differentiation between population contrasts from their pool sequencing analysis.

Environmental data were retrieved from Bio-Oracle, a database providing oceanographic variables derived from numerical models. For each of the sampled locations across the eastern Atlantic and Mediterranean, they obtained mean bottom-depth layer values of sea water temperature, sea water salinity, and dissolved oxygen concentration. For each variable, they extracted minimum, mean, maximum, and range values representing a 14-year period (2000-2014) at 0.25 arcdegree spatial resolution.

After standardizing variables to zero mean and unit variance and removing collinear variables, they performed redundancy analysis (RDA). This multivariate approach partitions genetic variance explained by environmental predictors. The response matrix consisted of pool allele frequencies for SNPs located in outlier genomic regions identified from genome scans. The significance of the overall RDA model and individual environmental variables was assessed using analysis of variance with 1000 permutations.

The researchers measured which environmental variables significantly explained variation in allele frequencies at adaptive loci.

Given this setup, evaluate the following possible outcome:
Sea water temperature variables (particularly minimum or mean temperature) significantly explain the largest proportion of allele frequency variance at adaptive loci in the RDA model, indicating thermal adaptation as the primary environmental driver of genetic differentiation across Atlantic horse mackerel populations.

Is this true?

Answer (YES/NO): NO